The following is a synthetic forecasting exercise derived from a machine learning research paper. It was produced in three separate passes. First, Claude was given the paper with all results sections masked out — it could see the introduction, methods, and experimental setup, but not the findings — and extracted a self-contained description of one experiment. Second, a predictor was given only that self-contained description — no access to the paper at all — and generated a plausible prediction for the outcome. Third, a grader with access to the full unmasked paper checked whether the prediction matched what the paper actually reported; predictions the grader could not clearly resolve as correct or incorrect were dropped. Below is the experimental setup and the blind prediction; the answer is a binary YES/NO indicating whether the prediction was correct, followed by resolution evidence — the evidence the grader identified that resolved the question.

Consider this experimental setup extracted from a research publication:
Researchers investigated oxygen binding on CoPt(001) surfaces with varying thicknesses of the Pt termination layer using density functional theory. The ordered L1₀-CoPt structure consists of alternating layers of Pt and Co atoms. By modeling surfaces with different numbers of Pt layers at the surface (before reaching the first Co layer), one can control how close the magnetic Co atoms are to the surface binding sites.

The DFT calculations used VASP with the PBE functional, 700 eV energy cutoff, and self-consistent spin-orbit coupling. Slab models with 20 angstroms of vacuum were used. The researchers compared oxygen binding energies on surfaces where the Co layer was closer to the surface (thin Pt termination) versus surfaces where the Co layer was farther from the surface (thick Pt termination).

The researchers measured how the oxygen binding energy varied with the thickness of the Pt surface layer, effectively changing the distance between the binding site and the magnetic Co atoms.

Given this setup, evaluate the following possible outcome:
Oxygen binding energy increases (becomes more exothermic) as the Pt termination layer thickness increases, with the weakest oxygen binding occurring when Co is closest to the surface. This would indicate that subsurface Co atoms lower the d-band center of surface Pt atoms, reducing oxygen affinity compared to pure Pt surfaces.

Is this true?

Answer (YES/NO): NO